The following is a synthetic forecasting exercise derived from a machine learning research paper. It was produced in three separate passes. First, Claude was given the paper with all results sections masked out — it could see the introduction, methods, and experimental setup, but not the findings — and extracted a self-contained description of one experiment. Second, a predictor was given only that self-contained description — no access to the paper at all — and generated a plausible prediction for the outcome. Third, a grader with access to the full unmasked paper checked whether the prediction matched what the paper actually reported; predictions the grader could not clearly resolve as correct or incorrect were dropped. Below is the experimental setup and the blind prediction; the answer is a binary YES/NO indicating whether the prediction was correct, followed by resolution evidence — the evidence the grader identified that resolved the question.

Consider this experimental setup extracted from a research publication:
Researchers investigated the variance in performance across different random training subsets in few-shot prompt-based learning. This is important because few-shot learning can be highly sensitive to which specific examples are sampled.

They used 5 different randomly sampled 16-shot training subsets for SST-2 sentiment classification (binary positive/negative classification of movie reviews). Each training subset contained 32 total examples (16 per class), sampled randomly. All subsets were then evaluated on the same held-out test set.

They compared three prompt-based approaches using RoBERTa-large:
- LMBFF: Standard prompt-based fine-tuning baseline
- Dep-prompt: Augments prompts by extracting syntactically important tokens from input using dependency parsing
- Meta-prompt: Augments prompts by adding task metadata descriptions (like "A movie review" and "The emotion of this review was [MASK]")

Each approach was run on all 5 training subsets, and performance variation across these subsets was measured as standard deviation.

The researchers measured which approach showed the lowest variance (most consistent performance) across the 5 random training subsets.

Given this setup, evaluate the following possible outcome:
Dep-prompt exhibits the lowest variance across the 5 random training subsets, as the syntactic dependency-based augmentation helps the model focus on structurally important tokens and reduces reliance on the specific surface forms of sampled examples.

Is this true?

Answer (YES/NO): YES